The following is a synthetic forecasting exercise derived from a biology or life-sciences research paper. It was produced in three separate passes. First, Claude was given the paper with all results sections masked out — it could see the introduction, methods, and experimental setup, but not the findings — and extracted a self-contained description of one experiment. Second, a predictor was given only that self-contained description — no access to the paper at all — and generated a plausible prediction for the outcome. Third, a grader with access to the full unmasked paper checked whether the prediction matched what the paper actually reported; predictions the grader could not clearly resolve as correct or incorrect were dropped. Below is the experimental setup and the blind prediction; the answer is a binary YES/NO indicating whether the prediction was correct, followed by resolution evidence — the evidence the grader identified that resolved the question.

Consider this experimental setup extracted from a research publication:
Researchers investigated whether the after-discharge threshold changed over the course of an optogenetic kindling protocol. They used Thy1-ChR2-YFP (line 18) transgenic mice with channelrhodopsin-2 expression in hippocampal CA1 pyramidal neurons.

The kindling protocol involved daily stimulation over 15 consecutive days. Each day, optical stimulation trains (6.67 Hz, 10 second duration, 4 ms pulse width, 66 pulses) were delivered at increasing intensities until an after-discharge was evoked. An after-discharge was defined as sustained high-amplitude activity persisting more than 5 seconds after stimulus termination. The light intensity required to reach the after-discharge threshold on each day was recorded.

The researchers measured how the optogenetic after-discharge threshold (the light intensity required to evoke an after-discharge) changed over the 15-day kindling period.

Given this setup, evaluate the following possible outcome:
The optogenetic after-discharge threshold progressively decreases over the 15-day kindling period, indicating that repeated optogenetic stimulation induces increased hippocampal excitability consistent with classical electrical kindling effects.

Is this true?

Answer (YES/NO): NO